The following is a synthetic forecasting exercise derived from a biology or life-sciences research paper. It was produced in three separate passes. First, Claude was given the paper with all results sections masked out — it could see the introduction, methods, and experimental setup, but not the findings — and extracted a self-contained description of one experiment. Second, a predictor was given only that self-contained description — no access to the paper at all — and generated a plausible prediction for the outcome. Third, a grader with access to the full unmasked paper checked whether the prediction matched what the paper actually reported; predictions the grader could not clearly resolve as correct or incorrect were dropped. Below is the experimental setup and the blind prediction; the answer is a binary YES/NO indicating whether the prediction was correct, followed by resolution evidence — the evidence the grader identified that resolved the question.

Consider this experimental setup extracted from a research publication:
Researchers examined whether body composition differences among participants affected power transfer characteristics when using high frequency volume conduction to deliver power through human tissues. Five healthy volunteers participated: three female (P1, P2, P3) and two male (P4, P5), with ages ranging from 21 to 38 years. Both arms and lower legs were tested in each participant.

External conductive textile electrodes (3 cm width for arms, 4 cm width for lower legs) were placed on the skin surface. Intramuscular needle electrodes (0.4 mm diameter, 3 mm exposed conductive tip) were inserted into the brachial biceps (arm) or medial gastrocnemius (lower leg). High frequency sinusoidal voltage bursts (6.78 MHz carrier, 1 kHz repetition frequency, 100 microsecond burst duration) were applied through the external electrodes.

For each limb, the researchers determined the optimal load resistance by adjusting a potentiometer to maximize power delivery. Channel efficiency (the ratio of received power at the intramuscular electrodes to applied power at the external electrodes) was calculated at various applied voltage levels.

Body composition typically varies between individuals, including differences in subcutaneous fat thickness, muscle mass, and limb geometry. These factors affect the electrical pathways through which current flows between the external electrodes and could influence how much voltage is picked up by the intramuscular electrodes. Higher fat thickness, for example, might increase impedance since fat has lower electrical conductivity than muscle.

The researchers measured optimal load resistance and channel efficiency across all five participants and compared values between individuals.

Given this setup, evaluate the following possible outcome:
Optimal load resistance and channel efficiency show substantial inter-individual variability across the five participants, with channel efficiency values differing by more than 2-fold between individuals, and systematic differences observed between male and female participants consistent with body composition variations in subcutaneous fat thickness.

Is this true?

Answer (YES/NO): NO